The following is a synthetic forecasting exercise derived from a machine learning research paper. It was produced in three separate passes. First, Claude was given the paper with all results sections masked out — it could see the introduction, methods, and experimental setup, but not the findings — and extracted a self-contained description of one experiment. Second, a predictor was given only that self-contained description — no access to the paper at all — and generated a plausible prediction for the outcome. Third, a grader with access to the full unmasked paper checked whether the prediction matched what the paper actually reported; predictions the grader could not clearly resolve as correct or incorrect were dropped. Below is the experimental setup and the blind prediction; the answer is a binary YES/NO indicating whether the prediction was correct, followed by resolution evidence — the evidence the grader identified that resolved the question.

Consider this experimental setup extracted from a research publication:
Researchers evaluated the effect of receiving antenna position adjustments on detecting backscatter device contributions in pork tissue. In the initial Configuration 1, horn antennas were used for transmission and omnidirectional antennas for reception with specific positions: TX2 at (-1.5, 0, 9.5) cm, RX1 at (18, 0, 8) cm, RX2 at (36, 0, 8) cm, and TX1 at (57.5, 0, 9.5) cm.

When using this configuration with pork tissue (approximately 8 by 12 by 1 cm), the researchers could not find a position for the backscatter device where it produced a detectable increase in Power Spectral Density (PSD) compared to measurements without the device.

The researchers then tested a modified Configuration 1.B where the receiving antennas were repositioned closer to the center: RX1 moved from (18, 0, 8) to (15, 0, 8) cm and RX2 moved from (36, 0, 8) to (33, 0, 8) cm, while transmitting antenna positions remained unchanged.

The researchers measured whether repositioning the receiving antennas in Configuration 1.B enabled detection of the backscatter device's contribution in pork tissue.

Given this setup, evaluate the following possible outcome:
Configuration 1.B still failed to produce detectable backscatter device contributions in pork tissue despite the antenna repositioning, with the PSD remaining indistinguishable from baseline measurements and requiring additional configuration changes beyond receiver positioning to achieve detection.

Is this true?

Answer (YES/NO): NO